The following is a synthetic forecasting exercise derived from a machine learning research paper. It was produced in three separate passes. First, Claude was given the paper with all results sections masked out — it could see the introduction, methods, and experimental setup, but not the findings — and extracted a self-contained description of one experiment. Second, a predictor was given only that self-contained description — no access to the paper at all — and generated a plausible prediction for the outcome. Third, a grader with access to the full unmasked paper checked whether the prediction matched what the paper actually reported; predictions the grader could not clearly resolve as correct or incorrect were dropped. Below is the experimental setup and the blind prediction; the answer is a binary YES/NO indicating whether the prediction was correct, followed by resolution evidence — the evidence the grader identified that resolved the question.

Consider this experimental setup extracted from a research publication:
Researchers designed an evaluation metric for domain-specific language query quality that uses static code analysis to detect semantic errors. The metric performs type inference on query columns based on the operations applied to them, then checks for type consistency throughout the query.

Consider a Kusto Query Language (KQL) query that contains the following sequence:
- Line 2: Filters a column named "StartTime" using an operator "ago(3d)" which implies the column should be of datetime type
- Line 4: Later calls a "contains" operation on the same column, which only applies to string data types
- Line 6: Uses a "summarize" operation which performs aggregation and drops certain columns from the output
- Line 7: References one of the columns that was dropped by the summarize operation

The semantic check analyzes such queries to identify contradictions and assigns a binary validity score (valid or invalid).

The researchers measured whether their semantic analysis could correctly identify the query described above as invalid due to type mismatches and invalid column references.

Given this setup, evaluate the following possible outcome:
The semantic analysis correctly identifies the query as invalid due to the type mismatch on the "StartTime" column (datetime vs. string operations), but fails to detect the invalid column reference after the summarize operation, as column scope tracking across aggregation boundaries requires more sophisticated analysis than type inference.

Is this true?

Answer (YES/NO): NO